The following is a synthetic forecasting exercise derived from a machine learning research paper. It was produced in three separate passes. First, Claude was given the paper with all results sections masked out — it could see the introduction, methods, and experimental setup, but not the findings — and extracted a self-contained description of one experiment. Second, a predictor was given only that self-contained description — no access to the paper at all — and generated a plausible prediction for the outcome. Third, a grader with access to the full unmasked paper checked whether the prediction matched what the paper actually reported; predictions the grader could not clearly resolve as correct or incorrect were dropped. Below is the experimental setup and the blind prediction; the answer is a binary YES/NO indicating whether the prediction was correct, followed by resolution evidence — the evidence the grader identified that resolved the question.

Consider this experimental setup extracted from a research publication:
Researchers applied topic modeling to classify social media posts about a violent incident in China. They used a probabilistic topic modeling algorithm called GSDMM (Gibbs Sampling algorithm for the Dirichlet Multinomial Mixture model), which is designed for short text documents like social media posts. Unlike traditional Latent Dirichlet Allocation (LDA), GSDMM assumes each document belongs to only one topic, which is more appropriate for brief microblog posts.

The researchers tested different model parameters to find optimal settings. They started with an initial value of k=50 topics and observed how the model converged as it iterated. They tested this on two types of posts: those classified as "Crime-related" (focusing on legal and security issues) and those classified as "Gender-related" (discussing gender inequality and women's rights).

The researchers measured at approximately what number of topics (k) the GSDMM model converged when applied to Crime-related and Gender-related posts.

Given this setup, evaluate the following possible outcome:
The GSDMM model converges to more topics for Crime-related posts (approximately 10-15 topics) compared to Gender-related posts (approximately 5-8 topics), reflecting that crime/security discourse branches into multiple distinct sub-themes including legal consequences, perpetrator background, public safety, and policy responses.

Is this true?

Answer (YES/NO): NO